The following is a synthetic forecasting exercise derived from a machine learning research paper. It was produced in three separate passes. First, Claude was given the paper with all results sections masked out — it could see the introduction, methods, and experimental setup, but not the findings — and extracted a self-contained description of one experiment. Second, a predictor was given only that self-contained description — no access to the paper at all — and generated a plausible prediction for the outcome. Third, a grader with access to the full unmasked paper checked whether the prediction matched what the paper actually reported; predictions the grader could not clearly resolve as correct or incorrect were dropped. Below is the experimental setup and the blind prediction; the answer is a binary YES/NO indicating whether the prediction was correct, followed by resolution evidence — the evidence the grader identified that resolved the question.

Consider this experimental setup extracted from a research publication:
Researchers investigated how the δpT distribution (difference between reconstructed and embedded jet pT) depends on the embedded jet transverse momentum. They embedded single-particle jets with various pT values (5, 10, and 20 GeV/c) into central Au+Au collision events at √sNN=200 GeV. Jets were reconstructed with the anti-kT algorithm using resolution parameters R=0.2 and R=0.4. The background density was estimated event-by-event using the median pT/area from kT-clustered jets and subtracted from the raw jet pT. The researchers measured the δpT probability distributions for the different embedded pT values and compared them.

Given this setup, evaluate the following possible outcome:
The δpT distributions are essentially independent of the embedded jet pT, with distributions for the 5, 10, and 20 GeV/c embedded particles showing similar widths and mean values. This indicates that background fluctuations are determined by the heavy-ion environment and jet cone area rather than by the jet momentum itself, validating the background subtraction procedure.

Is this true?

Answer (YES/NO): NO